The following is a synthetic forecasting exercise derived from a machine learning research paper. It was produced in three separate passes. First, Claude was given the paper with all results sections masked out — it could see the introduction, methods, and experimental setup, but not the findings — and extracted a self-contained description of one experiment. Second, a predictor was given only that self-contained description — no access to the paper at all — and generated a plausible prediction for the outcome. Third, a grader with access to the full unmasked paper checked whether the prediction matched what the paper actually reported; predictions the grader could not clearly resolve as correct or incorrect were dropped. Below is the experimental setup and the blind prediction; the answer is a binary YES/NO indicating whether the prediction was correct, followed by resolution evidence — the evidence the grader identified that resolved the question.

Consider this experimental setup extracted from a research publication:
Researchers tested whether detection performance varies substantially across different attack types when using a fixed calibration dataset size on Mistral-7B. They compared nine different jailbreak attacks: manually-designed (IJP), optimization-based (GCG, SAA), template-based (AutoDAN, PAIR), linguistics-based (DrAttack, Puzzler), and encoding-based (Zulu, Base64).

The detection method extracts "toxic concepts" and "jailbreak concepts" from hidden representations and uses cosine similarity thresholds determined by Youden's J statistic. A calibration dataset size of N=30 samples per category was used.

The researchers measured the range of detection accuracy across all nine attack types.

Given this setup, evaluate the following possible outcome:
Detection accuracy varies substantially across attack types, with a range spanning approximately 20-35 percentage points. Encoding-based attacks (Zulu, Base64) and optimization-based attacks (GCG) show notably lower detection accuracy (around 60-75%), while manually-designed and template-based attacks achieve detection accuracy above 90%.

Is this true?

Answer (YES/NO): NO